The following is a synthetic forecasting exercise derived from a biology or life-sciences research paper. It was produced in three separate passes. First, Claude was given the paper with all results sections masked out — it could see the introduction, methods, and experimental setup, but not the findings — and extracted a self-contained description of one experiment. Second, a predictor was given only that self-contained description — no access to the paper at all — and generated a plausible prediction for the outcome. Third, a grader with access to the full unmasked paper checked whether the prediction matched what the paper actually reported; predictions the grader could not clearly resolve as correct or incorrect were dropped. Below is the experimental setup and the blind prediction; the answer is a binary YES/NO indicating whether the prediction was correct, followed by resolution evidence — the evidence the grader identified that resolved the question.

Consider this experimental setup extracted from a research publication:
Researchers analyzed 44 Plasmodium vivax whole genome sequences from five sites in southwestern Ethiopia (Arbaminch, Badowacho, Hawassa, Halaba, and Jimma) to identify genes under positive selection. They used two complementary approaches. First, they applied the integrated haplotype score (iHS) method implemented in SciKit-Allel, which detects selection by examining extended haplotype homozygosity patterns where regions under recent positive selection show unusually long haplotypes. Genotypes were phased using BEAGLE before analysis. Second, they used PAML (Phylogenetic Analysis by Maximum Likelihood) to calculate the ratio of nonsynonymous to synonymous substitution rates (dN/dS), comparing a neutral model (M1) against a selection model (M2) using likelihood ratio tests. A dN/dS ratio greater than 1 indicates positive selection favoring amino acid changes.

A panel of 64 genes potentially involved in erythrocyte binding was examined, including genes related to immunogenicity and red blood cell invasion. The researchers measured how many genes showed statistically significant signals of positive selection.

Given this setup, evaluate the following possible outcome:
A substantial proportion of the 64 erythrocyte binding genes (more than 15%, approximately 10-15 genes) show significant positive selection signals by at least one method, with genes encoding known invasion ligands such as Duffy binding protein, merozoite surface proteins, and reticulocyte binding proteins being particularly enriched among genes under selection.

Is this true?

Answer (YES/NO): NO